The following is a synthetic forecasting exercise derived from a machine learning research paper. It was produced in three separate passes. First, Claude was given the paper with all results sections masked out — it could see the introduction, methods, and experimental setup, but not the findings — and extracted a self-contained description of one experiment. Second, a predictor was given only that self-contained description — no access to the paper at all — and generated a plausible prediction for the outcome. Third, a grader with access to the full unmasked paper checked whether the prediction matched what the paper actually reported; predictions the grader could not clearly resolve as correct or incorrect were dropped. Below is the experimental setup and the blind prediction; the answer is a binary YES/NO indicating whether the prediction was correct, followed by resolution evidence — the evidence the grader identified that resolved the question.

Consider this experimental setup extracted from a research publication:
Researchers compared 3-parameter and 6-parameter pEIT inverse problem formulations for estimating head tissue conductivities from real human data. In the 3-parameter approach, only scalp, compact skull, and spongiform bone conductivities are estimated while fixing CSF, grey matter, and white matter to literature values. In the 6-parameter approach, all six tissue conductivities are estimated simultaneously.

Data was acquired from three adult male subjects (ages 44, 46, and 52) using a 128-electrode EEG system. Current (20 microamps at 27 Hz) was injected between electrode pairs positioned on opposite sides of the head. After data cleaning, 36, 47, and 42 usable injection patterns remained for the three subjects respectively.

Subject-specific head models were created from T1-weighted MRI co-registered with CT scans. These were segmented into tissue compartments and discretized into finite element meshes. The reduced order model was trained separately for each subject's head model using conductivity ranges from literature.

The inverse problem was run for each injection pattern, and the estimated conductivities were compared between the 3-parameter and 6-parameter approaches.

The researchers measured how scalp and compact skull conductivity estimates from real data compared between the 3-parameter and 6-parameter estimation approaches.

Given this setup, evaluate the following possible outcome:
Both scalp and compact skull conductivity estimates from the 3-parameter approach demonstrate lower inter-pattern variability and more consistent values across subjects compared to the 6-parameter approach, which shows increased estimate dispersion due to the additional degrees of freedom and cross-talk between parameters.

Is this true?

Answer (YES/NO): NO